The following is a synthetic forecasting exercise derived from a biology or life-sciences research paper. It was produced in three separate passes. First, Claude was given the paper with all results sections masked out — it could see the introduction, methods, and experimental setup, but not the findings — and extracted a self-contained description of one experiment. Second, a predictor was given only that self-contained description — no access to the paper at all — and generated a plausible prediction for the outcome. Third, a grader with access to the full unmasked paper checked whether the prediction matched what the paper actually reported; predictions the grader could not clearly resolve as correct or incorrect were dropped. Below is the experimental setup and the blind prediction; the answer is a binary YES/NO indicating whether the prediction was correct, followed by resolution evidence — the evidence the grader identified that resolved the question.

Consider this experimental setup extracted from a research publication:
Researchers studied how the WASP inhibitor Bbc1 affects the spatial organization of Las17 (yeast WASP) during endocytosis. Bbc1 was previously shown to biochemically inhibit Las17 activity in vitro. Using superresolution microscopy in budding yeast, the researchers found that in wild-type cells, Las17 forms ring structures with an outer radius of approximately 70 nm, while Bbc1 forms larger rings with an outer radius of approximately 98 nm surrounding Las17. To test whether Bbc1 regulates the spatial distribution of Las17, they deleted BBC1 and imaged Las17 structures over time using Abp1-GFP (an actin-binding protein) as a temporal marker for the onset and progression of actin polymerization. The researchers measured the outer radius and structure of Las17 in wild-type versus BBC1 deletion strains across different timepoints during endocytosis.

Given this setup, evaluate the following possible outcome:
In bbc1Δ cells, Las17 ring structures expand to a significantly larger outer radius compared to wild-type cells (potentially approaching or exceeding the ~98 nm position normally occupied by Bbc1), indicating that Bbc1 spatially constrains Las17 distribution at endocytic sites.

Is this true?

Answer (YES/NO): YES